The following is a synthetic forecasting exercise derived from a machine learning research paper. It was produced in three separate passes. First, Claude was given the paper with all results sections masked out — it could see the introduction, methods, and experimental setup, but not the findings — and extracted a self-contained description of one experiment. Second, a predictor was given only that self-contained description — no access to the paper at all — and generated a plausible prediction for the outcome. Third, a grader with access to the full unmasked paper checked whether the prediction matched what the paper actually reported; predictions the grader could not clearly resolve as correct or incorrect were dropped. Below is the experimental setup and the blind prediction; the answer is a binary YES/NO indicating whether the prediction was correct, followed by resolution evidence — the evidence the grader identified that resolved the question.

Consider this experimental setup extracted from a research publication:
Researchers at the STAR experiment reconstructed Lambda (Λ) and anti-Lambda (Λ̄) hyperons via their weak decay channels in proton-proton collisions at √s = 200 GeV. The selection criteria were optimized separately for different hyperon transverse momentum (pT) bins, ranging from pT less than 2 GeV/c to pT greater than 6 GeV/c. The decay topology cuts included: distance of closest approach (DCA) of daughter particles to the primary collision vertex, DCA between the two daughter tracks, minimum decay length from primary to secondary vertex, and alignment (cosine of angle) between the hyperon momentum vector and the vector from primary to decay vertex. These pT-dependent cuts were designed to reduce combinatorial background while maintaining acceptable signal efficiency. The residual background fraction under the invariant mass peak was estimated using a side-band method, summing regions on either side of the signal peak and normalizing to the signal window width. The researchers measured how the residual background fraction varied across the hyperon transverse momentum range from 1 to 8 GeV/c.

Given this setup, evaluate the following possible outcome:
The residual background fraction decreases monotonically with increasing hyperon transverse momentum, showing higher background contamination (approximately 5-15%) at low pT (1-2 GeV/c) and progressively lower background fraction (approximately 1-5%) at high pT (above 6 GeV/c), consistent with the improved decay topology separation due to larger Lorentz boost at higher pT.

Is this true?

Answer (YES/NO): NO